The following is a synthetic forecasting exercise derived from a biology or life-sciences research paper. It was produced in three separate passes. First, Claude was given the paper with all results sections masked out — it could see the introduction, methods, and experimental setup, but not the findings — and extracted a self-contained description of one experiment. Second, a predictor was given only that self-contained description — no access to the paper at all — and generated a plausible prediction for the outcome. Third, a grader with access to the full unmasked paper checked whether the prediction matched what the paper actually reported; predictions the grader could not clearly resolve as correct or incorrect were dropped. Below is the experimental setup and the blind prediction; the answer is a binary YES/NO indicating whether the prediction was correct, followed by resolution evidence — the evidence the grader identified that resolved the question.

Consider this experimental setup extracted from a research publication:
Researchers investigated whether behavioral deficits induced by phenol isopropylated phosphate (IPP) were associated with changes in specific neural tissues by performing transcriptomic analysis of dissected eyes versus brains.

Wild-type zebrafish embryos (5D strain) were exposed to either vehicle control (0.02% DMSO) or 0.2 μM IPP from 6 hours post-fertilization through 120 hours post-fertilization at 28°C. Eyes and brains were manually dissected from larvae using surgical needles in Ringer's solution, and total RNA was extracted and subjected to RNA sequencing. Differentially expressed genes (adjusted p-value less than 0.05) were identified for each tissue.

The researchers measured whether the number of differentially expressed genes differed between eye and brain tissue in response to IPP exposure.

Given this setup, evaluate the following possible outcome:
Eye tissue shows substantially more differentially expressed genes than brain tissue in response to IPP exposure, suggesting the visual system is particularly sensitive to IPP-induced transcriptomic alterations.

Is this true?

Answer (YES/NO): YES